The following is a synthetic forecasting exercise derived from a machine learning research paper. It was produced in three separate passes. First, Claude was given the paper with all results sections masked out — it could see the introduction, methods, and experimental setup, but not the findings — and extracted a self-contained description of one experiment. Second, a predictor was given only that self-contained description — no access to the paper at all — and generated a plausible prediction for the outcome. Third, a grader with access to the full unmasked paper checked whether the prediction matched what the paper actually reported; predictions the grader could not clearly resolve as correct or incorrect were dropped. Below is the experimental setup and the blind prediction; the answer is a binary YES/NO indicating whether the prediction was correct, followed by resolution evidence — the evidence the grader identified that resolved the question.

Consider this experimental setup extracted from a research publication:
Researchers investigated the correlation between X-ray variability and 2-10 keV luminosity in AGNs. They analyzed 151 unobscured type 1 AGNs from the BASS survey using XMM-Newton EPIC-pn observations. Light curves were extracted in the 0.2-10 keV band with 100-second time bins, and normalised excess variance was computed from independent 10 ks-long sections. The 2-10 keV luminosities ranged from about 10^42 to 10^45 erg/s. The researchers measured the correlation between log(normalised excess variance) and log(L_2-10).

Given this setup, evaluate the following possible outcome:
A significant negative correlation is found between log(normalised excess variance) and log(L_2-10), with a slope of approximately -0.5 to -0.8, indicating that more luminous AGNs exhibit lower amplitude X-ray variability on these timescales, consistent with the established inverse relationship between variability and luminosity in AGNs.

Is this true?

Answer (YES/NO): YES